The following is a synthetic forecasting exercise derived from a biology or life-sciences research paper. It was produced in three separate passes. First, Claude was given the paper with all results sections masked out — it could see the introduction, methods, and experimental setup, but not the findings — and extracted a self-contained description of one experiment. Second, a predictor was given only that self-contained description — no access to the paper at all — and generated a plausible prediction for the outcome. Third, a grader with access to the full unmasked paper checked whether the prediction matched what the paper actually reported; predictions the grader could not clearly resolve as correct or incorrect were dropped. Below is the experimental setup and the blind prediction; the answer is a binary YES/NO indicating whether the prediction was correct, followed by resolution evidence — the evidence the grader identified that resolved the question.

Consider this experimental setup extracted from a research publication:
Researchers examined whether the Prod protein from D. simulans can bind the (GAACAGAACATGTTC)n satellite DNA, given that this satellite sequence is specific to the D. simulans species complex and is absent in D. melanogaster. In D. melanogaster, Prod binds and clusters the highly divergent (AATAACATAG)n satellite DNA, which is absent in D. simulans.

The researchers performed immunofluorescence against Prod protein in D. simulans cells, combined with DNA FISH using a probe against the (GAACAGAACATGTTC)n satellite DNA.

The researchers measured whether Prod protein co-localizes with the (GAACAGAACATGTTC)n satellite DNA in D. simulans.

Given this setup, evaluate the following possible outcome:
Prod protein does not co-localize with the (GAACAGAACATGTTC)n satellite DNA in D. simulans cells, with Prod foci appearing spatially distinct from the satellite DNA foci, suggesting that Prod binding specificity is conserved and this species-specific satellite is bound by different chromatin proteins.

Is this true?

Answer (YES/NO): NO